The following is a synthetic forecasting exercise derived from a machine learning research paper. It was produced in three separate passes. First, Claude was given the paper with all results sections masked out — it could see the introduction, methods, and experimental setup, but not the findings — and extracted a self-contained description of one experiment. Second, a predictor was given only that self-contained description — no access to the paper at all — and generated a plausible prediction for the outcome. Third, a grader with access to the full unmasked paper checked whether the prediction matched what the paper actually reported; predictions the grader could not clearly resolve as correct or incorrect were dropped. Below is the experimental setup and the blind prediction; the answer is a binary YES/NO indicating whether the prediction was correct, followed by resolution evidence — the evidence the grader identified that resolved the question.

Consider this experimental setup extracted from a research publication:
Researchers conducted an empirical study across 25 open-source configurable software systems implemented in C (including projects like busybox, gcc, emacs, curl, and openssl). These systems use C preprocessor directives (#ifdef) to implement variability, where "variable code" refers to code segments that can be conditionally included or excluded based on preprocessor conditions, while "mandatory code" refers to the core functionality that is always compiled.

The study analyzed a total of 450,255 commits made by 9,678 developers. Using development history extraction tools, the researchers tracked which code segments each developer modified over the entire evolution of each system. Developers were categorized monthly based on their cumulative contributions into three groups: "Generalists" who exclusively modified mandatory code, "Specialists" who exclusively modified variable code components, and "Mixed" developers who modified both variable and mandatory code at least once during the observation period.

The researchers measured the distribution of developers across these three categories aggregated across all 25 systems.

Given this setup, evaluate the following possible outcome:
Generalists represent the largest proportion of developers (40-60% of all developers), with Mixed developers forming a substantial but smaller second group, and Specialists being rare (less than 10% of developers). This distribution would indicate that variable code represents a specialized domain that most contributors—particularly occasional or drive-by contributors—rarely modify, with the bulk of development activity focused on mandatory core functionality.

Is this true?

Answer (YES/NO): YES